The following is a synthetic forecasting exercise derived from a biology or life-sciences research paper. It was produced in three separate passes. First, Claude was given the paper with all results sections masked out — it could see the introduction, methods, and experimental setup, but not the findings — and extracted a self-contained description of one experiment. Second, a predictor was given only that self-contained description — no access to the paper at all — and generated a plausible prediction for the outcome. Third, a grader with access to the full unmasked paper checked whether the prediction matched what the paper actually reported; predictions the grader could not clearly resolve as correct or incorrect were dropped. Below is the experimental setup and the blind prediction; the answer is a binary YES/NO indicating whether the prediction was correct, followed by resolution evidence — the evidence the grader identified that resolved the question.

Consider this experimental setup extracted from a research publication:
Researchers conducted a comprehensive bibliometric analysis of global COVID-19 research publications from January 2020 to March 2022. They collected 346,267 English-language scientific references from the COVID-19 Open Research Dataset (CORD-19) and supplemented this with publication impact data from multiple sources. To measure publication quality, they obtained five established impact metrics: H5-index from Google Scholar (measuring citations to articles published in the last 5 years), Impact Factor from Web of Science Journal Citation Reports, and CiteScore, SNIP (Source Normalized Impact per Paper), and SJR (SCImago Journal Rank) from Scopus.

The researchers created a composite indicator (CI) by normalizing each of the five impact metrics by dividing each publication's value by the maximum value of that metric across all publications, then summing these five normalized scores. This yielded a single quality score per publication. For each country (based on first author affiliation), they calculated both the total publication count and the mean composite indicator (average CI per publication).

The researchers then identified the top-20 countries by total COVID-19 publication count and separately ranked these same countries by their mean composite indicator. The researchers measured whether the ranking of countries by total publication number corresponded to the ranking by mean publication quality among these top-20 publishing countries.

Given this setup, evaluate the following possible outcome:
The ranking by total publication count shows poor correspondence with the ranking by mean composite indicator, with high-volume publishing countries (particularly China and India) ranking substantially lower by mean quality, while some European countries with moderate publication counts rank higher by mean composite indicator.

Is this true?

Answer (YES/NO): NO